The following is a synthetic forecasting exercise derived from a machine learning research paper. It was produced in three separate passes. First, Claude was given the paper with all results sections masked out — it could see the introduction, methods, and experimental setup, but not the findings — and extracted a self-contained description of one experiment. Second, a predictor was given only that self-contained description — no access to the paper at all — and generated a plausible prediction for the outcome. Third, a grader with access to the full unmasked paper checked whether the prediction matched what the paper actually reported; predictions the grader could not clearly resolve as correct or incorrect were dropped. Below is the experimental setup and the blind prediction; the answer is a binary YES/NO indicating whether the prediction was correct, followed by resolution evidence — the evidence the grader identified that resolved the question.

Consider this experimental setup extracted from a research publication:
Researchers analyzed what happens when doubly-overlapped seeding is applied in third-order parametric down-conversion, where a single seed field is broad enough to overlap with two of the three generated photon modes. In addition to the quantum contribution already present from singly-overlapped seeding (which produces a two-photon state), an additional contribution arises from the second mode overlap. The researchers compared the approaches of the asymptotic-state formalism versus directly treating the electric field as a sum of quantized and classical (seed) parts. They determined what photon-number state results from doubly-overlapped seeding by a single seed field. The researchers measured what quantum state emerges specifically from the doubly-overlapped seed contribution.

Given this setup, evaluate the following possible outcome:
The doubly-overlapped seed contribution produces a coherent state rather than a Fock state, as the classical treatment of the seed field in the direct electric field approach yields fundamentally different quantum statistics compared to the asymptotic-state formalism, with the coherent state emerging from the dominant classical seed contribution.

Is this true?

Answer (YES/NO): NO